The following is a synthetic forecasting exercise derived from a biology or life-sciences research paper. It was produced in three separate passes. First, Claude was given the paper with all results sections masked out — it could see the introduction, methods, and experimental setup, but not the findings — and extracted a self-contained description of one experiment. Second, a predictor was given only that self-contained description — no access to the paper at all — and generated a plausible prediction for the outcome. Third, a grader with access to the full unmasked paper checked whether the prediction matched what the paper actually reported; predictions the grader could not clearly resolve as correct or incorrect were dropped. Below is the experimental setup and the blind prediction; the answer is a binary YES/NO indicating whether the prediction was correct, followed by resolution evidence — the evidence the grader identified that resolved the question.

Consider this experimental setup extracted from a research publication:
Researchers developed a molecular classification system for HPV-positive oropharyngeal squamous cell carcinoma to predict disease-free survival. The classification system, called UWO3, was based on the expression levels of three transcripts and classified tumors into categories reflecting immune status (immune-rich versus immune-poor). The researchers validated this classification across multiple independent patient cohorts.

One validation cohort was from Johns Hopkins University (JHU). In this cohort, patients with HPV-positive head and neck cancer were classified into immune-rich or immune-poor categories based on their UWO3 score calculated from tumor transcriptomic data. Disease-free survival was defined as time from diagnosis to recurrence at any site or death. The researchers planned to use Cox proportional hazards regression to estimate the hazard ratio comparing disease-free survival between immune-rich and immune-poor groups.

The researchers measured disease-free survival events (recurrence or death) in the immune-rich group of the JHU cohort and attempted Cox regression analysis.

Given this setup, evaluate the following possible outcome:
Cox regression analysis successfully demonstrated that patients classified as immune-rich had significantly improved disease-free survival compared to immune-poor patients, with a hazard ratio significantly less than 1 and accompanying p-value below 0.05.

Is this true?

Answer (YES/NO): NO